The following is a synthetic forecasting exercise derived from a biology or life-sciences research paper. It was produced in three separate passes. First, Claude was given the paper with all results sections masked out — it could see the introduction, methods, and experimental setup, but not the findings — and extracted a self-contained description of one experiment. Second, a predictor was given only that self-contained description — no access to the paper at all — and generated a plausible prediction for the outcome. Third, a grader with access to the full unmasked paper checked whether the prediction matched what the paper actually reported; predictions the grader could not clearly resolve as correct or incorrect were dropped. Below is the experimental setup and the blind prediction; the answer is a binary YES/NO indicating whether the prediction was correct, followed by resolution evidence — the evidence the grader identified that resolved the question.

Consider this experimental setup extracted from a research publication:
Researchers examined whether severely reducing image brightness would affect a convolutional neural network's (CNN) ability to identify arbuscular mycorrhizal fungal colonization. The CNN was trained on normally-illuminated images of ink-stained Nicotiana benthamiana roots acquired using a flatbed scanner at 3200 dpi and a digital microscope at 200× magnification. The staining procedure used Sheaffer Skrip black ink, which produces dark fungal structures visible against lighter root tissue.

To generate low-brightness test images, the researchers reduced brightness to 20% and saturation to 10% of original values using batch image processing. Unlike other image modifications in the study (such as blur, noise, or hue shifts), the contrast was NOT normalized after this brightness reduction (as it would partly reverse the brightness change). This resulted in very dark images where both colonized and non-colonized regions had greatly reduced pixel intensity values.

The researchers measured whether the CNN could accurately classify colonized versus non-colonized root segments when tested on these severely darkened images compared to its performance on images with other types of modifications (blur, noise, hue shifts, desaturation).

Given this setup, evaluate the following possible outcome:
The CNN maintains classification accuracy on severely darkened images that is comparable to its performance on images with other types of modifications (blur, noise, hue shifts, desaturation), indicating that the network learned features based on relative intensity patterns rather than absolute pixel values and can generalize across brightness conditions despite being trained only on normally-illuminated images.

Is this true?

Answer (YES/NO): NO